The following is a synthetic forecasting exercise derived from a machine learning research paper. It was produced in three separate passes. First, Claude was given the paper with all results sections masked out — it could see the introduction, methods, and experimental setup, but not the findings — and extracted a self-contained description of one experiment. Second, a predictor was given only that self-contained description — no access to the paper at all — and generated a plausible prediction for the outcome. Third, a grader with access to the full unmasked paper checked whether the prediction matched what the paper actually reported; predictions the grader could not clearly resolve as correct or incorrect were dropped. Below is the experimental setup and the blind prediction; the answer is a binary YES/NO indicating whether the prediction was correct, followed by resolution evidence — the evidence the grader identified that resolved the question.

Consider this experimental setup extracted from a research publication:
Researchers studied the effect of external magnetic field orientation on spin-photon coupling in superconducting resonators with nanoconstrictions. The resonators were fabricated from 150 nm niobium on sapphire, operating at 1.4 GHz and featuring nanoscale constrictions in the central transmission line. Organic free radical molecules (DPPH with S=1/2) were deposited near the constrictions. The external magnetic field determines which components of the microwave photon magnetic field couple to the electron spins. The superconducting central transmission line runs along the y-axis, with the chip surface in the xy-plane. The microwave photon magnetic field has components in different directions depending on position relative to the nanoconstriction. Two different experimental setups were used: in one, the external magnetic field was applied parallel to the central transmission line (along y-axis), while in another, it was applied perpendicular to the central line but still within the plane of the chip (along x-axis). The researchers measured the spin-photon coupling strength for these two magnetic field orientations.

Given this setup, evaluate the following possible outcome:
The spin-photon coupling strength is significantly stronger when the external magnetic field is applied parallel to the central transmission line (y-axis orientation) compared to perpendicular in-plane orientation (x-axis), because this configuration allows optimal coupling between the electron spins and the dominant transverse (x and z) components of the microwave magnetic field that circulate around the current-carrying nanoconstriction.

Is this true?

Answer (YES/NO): YES